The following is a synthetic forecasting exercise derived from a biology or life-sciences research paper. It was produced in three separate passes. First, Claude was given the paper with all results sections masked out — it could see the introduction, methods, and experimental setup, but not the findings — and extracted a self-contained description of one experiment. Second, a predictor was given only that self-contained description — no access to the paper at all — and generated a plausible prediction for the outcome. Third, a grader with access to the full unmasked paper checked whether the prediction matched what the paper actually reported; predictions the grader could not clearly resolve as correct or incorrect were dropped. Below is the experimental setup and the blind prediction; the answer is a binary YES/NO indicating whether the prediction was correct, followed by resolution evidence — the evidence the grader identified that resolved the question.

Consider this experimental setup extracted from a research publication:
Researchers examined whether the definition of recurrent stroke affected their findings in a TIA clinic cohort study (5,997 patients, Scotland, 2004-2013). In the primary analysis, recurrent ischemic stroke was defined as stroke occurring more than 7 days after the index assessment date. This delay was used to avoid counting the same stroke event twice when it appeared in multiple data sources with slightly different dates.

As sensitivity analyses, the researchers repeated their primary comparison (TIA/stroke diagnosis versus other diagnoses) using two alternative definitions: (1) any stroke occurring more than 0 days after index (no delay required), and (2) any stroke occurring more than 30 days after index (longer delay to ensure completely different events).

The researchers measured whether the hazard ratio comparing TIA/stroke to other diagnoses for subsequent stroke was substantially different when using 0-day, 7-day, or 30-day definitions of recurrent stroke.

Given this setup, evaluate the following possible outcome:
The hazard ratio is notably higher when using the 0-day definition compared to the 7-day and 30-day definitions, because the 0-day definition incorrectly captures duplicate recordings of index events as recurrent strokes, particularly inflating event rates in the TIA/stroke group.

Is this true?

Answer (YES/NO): NO